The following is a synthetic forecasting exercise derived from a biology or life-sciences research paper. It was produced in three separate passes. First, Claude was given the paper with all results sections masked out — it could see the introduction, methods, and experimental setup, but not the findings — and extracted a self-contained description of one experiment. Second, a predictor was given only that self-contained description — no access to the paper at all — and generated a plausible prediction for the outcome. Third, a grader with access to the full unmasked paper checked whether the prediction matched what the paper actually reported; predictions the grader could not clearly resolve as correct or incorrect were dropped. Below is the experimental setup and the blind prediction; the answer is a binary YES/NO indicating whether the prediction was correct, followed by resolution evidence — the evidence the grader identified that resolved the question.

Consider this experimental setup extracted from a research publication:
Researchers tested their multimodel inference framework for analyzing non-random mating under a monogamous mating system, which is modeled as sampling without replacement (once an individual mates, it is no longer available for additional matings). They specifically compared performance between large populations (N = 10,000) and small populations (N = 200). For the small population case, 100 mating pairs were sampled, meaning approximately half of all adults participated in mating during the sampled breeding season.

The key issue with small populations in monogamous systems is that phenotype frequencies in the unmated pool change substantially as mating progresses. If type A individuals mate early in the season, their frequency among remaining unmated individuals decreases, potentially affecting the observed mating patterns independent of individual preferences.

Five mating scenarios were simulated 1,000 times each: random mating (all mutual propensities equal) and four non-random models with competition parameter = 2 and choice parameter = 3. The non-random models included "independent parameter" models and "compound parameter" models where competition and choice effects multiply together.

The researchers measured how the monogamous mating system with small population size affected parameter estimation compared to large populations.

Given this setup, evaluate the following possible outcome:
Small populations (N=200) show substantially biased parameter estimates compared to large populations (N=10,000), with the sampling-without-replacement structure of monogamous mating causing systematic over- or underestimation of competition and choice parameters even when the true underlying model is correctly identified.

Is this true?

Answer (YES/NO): NO